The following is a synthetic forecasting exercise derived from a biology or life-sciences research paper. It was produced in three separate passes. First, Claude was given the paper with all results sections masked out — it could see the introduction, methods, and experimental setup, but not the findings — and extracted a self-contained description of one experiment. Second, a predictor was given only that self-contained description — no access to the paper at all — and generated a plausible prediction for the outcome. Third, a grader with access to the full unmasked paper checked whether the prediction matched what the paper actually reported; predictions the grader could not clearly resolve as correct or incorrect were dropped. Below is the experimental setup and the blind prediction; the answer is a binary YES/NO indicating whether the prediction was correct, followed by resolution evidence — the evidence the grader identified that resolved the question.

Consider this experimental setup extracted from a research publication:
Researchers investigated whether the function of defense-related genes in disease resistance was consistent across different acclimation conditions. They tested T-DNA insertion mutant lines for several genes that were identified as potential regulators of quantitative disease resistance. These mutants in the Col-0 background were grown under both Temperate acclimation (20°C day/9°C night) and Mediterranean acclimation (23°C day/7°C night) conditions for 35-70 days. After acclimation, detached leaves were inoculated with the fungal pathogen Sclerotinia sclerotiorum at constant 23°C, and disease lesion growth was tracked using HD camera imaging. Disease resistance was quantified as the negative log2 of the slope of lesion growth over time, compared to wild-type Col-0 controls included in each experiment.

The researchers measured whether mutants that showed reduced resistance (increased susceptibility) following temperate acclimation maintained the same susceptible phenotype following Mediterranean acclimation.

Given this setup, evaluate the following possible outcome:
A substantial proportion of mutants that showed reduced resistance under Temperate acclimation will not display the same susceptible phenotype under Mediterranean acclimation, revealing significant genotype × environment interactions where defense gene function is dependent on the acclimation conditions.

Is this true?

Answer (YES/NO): YES